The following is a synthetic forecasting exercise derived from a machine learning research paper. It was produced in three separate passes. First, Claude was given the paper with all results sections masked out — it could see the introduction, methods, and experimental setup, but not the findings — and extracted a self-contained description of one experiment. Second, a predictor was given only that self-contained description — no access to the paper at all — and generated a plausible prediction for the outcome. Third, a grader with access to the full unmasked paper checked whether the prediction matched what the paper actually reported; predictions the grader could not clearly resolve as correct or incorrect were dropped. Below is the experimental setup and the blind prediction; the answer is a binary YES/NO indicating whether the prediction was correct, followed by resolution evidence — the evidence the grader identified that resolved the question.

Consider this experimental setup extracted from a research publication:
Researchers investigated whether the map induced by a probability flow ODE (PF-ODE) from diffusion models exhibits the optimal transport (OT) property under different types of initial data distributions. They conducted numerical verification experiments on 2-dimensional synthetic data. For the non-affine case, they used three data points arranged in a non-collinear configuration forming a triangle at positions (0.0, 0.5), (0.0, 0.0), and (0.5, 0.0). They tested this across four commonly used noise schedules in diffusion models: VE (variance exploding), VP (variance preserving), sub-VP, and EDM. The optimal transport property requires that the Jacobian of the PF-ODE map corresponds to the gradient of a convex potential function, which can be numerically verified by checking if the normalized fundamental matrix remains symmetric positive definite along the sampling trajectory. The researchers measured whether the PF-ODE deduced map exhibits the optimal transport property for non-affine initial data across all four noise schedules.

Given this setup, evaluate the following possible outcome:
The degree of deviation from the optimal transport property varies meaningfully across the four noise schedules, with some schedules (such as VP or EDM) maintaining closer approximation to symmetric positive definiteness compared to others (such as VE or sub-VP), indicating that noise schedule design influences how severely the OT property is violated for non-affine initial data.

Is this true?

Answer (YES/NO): NO